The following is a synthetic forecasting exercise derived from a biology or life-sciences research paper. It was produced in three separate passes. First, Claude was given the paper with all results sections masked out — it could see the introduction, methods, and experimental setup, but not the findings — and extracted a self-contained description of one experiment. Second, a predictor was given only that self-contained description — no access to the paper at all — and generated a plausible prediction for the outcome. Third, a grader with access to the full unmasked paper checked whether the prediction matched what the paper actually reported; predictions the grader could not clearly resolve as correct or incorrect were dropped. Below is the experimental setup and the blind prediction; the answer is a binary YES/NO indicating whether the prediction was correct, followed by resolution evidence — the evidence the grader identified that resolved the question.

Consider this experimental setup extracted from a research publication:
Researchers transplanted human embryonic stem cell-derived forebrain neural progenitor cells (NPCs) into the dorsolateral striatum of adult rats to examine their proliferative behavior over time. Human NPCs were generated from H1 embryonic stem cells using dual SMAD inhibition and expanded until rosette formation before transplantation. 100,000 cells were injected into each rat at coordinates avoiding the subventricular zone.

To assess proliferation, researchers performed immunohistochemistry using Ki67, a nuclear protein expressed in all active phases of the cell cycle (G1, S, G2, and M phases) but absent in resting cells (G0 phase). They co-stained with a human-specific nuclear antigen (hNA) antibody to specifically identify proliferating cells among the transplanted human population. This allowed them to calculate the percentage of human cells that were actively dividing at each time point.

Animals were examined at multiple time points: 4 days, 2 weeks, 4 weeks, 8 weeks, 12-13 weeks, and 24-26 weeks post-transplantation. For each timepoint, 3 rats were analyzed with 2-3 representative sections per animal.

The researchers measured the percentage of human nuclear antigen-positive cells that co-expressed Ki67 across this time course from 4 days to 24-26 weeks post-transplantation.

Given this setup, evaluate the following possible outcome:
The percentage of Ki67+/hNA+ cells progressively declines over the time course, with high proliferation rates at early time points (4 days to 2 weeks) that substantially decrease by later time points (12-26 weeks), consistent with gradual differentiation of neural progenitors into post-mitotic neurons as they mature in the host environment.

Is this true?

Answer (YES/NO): YES